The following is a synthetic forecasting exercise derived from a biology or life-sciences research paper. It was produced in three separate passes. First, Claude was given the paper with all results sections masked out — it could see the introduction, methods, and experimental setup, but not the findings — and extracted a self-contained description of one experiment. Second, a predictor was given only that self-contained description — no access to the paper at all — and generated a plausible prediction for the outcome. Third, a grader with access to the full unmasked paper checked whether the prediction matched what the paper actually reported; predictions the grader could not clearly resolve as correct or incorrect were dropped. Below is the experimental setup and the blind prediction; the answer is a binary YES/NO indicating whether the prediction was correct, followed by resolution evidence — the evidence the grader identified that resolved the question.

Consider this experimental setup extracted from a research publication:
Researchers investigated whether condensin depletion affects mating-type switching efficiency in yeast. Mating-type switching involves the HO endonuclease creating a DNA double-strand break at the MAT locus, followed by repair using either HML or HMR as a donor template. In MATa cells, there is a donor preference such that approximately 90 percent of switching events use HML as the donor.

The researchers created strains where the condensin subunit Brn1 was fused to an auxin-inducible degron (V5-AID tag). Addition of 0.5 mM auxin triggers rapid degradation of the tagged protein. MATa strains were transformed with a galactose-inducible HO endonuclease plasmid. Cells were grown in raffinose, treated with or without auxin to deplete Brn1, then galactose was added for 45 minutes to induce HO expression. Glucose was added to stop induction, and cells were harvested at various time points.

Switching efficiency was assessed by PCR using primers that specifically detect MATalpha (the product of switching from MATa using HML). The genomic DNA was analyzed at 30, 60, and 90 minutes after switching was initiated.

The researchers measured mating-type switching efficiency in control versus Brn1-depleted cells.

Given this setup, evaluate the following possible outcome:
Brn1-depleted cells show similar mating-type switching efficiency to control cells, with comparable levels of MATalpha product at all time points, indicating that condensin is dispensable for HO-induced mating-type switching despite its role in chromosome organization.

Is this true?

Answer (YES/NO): NO